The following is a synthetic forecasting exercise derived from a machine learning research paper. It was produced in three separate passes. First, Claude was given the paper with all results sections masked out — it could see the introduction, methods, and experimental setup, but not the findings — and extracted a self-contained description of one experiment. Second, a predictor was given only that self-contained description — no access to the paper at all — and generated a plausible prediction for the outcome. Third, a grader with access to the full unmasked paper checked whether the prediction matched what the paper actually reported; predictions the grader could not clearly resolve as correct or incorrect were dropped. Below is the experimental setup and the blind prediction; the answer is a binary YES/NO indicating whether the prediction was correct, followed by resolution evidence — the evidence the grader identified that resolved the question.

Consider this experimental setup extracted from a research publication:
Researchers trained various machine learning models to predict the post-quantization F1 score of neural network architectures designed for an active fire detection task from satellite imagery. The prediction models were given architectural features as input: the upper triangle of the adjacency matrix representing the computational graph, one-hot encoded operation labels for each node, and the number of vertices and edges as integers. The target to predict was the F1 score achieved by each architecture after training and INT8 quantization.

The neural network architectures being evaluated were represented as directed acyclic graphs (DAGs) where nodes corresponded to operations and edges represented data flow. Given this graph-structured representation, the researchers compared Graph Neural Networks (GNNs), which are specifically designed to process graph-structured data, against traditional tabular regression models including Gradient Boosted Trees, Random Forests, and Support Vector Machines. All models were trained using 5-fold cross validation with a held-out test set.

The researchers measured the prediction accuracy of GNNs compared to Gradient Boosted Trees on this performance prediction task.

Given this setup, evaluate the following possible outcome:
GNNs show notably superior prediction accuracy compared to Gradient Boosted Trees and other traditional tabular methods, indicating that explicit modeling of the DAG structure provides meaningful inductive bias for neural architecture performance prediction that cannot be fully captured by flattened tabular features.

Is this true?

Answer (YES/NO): NO